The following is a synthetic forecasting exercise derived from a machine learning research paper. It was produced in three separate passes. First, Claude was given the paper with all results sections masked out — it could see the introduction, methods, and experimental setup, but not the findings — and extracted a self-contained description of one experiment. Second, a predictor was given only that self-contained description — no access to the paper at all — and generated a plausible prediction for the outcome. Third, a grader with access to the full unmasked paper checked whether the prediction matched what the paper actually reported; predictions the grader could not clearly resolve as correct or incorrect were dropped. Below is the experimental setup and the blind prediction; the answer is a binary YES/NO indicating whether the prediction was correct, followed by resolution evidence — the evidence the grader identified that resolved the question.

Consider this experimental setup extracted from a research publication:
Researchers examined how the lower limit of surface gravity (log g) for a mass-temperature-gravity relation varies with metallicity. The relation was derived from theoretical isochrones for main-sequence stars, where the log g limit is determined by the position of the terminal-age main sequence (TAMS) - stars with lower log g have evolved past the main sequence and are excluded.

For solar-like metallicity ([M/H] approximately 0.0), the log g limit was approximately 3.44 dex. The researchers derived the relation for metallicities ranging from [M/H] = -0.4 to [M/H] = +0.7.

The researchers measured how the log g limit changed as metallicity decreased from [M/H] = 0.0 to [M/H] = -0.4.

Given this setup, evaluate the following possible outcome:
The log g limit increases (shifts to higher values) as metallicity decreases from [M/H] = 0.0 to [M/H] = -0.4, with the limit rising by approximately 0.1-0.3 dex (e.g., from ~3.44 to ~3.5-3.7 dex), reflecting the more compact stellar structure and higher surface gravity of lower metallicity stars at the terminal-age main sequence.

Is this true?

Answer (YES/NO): YES